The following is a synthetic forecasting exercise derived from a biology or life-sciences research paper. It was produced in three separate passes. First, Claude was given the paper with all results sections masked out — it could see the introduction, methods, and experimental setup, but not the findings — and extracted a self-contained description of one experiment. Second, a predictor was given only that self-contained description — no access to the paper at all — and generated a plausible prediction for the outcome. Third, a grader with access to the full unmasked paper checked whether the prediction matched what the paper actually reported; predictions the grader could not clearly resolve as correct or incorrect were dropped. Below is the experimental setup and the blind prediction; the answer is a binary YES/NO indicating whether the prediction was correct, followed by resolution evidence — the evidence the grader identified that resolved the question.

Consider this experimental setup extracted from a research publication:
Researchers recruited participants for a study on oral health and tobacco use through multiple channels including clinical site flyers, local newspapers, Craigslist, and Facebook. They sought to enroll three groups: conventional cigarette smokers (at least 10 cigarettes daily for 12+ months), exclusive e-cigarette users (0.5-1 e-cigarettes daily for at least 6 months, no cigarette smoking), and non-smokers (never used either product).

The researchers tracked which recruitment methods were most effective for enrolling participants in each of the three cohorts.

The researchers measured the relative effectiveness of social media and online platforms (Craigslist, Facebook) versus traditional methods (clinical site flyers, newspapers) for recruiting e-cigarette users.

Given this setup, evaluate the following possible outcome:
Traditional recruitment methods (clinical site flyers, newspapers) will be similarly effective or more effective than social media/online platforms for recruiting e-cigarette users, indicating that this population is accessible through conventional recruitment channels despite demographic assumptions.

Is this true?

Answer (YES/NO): NO